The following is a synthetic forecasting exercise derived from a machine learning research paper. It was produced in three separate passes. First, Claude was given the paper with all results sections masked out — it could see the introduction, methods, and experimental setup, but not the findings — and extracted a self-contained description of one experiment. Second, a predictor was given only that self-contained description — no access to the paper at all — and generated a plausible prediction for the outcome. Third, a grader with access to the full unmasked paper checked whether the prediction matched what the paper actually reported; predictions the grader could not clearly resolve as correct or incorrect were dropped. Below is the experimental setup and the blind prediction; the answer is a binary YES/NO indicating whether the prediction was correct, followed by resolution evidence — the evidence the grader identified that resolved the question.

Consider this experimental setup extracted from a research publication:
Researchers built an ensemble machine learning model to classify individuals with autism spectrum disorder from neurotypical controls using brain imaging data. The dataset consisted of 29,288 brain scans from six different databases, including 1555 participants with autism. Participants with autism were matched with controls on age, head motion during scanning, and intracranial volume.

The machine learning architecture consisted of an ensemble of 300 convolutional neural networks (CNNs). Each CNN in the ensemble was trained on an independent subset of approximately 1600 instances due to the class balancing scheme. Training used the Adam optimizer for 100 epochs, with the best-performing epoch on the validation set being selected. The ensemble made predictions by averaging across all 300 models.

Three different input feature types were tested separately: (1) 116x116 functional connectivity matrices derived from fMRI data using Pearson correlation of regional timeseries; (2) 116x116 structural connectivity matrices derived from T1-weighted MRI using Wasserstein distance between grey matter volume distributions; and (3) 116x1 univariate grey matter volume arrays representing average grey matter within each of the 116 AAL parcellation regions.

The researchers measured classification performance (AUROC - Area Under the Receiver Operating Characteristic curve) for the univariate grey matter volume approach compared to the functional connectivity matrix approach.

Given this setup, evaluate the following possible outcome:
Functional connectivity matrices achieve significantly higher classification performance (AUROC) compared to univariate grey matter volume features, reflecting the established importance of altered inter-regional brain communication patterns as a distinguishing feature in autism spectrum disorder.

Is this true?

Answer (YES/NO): NO